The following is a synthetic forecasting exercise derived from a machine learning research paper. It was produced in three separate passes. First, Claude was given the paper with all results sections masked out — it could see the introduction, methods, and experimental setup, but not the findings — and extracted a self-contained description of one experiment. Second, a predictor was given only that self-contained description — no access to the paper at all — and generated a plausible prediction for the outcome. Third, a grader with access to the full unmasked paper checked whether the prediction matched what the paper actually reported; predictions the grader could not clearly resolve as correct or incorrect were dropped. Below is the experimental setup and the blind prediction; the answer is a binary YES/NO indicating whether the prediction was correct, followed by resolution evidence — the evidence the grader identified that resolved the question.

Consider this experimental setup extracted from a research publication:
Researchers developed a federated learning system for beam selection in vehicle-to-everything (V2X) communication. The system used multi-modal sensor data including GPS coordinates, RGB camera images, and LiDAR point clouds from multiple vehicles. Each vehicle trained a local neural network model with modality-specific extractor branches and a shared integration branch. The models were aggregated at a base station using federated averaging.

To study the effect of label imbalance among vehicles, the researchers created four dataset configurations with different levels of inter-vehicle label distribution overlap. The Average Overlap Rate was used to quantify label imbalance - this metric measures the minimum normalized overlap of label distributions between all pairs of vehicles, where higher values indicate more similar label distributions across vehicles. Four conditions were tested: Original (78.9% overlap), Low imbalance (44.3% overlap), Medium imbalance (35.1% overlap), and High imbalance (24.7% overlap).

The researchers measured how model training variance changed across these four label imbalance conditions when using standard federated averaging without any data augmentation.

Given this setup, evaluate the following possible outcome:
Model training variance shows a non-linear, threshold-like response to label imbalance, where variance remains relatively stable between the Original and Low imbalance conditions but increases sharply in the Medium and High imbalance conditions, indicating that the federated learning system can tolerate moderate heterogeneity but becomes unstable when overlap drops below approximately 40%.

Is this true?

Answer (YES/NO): NO